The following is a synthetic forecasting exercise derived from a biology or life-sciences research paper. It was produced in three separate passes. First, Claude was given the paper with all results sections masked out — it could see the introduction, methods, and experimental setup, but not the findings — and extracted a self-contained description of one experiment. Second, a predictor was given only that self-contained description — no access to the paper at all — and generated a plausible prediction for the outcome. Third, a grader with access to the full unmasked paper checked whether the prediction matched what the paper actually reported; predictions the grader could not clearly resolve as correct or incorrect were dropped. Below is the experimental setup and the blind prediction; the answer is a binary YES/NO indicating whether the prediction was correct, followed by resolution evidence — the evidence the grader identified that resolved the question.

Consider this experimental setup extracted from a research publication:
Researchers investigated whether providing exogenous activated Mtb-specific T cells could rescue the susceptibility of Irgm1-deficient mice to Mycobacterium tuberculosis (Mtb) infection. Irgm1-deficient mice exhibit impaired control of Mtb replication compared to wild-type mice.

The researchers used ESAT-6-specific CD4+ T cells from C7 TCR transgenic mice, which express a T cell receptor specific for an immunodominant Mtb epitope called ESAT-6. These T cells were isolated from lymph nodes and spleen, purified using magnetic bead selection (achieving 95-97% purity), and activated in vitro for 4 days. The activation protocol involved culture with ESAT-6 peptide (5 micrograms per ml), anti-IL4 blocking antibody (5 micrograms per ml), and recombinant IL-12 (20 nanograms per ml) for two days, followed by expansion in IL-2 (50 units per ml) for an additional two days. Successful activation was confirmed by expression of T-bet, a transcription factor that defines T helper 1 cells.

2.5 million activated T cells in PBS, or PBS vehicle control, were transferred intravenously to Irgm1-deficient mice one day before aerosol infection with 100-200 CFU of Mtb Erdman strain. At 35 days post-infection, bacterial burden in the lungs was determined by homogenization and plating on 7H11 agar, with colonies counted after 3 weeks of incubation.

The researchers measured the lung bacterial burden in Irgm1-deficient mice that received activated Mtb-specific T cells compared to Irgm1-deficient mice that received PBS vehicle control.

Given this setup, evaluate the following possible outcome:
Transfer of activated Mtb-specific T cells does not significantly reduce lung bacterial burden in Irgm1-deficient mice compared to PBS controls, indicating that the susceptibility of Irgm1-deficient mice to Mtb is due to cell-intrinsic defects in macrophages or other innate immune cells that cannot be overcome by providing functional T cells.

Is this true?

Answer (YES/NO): NO